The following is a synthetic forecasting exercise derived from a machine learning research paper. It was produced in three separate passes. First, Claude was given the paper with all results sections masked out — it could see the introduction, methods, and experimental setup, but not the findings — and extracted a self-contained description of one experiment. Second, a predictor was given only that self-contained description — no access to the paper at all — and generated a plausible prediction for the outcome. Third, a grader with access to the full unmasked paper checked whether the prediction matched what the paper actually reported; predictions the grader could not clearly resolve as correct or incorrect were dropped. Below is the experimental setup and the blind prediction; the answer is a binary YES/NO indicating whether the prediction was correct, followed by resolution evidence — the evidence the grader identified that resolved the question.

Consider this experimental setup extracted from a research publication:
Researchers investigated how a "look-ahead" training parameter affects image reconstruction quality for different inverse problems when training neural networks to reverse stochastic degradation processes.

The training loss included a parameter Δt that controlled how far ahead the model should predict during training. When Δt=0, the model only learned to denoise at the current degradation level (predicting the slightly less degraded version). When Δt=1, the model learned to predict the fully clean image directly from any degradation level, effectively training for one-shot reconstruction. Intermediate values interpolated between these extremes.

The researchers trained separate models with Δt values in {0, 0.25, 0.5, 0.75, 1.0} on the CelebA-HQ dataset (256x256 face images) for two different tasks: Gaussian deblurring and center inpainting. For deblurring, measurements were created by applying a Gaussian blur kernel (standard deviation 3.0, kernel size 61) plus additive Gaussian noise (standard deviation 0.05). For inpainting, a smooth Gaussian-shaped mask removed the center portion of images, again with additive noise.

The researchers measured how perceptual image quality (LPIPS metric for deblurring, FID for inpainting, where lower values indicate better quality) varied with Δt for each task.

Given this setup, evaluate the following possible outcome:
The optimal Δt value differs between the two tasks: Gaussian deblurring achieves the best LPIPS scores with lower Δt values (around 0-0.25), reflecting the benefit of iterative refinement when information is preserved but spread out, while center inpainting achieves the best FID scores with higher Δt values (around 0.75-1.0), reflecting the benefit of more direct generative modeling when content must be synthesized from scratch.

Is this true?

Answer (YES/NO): YES